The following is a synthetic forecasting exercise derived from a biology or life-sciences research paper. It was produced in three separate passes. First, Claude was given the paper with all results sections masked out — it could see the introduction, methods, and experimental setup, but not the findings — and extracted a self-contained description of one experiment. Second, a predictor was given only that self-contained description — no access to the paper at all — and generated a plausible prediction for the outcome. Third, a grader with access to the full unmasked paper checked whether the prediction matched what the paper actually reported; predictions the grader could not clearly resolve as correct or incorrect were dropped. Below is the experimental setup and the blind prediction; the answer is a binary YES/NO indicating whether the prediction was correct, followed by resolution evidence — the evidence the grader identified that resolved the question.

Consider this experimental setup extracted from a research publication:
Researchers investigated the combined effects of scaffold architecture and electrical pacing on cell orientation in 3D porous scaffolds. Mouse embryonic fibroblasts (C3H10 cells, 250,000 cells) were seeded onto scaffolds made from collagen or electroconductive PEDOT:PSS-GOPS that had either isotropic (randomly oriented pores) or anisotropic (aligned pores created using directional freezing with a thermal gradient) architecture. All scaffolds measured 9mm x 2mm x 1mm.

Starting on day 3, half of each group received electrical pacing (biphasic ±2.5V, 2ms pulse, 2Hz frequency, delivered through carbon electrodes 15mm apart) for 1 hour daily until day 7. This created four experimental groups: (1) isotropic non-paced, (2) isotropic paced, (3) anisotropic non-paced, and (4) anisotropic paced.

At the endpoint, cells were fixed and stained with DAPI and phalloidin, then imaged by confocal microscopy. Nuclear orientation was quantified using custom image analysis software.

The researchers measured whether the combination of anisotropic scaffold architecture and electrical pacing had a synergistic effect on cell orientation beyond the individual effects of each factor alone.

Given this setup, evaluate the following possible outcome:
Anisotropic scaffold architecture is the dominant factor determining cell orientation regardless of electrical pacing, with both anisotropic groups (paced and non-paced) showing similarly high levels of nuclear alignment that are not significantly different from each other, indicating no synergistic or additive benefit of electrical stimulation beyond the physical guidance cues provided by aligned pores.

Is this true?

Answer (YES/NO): NO